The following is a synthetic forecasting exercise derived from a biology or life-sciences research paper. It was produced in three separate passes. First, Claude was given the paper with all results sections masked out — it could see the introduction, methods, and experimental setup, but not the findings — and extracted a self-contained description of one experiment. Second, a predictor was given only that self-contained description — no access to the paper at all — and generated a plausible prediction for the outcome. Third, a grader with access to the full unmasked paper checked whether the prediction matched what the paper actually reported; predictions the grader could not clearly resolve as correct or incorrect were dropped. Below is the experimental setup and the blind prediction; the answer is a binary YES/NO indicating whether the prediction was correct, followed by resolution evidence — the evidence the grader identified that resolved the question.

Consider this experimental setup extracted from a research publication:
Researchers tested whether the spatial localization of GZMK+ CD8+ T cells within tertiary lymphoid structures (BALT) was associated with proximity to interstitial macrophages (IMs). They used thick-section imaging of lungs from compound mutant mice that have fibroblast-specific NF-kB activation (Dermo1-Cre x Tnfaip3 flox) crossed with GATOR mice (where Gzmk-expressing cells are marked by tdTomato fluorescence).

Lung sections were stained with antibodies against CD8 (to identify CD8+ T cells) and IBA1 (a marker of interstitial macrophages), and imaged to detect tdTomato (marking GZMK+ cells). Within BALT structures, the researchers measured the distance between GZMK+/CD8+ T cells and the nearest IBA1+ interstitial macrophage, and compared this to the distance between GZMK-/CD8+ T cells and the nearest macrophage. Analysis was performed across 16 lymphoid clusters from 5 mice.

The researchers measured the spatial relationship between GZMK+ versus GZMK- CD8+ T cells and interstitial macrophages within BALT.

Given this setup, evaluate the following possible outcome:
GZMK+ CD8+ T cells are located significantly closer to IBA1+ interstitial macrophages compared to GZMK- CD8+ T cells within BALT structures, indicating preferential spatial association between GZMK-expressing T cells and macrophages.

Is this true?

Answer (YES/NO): YES